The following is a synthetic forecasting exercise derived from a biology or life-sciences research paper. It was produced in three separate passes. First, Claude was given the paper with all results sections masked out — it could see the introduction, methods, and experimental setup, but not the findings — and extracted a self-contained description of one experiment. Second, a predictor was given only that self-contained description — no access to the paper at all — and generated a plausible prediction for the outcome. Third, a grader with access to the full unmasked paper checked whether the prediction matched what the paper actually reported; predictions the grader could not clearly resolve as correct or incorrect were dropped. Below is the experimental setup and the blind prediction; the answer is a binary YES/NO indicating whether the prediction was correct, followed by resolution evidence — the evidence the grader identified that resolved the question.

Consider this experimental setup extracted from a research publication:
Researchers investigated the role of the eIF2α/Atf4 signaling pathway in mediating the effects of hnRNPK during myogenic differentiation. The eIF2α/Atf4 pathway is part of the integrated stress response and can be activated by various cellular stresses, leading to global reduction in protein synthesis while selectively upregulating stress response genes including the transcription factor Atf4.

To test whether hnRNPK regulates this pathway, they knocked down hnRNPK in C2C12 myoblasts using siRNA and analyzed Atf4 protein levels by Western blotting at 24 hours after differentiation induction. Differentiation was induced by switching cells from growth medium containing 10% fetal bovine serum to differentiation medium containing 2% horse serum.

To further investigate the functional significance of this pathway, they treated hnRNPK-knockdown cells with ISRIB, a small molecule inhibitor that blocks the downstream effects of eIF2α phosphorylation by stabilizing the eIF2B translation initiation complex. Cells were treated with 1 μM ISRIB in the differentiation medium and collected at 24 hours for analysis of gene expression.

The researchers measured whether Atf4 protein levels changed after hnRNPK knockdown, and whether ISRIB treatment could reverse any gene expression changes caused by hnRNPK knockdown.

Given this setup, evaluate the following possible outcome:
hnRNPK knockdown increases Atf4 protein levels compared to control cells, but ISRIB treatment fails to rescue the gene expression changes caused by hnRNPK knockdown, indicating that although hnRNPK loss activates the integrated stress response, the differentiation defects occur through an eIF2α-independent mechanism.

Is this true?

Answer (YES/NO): NO